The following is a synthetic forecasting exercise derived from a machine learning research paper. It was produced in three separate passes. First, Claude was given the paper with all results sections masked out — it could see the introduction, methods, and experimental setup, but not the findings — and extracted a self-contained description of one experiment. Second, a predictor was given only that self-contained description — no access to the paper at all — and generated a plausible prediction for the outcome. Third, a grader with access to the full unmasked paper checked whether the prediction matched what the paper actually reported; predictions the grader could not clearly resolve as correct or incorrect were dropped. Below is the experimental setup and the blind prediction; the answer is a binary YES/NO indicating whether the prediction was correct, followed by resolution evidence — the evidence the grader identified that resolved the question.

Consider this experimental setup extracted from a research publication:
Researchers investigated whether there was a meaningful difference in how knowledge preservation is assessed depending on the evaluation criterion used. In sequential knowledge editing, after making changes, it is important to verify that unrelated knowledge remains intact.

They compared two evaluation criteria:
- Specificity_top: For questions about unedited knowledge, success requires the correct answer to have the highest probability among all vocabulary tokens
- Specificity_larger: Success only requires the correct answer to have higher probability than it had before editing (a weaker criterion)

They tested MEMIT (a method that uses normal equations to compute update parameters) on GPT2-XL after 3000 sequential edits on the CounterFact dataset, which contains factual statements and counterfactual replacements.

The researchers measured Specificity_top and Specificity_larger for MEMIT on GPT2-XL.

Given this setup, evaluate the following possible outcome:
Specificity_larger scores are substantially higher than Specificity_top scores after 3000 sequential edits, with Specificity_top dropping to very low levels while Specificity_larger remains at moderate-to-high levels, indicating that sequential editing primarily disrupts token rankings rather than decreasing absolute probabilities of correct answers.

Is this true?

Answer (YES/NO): YES